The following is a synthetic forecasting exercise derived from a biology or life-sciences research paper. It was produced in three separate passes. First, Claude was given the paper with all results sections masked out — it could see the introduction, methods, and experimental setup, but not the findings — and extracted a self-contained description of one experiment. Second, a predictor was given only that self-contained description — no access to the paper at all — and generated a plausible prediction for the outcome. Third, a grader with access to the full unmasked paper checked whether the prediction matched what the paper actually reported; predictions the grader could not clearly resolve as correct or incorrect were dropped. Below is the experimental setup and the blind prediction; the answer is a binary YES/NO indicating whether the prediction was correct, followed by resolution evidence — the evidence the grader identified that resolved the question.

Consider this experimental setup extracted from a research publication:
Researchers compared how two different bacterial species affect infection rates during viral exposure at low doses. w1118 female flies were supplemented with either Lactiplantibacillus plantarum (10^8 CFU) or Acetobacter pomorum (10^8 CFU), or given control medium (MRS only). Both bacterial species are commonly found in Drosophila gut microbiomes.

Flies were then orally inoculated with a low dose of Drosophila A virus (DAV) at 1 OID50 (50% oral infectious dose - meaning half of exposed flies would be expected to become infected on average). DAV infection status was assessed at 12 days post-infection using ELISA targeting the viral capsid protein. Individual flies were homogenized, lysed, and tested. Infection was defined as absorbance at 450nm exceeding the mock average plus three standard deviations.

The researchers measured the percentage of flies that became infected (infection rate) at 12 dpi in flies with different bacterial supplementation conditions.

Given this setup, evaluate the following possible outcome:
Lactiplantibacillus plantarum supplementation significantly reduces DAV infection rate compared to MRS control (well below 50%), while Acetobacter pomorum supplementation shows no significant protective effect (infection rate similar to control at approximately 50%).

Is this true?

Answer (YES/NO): NO